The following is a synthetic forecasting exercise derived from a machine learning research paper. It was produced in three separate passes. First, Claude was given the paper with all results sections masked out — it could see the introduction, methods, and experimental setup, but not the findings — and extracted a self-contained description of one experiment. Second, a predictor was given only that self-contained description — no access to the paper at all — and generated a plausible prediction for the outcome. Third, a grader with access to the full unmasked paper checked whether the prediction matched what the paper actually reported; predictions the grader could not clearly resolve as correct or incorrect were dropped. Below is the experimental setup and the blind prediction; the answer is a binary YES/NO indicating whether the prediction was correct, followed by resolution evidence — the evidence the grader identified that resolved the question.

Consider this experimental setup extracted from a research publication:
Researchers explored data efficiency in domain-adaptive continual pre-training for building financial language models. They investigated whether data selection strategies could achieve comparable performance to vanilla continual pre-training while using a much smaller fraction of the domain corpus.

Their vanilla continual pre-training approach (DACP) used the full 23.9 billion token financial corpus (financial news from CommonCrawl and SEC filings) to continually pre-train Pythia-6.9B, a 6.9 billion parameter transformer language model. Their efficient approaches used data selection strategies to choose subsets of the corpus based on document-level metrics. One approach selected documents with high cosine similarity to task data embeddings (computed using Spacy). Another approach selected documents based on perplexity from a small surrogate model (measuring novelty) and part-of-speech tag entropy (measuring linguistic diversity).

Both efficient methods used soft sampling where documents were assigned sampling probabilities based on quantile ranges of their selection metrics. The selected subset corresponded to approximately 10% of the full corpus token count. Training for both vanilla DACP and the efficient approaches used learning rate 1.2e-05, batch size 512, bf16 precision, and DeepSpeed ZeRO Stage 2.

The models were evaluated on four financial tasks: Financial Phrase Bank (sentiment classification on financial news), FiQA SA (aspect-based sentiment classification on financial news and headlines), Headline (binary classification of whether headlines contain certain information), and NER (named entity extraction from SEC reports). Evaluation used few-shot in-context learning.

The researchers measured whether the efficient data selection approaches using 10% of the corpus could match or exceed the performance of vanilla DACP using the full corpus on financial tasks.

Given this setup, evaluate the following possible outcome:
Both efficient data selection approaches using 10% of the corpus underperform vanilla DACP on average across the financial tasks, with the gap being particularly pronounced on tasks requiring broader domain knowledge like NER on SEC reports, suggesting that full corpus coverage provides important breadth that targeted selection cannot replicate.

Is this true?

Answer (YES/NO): NO